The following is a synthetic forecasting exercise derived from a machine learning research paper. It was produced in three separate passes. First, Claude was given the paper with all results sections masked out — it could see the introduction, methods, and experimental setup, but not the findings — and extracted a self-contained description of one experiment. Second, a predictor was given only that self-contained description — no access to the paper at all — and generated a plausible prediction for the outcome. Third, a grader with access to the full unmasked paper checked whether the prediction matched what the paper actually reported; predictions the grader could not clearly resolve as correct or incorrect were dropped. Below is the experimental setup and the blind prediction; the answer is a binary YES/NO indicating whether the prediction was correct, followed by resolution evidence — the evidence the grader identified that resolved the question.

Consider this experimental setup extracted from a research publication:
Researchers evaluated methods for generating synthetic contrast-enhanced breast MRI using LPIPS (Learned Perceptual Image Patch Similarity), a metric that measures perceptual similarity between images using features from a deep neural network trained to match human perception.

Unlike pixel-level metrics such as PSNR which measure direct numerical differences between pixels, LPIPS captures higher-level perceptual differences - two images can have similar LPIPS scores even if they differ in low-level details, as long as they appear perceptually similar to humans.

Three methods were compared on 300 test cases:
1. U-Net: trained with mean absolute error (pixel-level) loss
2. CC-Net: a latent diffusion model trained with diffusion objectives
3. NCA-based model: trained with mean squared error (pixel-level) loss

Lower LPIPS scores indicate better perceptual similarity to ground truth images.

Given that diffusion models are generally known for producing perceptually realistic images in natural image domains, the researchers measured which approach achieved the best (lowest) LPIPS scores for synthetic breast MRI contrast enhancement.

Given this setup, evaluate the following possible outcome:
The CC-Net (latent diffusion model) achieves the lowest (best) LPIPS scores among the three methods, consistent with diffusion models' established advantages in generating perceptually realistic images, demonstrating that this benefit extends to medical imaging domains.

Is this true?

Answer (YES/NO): NO